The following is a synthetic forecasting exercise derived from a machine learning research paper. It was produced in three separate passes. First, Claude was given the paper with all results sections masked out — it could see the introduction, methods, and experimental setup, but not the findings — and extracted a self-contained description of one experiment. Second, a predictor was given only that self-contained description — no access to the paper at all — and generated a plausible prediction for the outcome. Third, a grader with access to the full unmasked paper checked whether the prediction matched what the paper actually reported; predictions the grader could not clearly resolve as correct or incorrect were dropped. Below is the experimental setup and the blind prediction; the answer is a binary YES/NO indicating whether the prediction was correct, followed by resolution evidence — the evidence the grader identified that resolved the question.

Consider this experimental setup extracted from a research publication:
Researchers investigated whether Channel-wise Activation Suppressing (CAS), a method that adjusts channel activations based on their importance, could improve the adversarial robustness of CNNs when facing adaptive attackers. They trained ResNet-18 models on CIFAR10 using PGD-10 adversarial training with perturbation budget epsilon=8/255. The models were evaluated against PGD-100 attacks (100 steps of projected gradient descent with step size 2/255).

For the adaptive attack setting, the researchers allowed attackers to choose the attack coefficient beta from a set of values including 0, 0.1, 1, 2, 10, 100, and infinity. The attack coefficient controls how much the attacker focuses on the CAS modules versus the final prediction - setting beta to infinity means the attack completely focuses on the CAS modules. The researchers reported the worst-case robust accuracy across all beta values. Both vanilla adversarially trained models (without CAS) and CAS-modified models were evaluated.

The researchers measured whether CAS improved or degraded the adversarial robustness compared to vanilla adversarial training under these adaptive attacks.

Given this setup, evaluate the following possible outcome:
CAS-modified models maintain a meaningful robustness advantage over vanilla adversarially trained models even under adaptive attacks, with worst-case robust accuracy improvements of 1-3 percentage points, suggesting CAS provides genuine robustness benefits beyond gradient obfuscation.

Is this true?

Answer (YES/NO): NO